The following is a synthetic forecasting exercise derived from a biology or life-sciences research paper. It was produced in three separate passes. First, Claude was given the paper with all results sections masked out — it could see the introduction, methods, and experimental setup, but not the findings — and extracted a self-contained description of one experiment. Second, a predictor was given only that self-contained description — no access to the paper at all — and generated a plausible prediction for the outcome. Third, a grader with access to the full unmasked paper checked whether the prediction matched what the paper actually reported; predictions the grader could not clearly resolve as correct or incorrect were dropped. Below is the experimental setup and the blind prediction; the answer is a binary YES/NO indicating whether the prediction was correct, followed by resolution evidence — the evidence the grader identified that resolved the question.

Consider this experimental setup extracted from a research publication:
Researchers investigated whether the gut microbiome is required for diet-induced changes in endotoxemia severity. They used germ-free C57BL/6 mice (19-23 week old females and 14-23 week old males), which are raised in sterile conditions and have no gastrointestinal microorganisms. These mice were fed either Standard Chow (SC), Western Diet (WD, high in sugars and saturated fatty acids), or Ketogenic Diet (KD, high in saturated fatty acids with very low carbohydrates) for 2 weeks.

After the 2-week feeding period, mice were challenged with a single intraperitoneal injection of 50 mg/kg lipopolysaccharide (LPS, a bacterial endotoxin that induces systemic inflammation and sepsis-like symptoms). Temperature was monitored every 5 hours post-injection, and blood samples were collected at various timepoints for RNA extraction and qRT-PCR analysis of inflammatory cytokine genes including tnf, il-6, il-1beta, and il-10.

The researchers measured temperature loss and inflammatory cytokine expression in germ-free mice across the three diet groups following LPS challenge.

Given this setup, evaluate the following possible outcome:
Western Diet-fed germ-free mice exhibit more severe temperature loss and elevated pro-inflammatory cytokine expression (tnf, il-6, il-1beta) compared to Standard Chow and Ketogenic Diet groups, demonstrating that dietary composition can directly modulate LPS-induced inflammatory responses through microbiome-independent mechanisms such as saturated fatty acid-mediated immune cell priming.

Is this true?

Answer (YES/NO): NO